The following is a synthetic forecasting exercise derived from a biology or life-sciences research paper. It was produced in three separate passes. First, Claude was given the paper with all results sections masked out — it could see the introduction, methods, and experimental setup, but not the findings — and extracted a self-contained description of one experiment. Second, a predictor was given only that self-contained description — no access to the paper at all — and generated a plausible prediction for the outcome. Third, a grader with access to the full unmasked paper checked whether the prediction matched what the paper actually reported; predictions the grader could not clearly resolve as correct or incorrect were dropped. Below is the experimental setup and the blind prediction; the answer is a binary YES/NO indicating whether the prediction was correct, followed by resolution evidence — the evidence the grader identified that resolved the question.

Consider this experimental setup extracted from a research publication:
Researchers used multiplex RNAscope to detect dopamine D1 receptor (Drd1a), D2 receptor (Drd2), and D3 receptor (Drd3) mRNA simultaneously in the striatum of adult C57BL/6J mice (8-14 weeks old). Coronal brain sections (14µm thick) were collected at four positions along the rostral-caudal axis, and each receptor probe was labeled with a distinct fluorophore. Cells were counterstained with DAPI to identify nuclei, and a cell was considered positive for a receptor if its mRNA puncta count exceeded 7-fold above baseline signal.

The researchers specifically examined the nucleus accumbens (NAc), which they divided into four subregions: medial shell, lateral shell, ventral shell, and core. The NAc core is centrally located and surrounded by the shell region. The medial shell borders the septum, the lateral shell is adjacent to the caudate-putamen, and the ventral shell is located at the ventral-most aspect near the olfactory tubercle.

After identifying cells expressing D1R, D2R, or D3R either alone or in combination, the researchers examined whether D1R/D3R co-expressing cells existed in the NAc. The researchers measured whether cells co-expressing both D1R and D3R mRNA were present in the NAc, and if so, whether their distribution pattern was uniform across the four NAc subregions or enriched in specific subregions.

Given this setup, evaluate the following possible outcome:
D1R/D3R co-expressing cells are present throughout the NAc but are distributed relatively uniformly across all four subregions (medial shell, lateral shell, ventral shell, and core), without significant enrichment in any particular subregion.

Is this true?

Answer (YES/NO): NO